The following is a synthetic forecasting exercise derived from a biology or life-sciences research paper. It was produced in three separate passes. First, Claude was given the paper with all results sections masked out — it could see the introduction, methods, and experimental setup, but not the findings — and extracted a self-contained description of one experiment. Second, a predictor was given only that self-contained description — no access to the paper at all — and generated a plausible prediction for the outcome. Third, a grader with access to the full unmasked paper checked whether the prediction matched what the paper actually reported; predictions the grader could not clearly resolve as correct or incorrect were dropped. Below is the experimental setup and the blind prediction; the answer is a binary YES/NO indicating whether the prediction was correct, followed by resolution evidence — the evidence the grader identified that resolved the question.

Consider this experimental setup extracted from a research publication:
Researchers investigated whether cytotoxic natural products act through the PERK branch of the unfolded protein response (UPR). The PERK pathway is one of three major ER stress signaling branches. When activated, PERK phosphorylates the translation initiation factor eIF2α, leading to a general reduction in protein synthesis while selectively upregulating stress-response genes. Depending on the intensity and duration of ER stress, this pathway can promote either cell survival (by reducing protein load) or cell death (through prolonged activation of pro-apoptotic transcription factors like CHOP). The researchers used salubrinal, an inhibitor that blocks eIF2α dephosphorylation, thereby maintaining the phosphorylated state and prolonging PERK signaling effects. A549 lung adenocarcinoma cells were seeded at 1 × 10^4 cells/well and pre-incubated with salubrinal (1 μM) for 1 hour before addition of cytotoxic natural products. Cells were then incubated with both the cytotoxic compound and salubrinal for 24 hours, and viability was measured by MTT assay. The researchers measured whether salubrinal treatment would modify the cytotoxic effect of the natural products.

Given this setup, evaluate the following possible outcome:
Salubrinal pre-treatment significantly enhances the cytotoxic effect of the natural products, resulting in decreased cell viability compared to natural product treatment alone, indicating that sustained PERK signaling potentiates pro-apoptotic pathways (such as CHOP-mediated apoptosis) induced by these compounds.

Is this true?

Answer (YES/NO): NO